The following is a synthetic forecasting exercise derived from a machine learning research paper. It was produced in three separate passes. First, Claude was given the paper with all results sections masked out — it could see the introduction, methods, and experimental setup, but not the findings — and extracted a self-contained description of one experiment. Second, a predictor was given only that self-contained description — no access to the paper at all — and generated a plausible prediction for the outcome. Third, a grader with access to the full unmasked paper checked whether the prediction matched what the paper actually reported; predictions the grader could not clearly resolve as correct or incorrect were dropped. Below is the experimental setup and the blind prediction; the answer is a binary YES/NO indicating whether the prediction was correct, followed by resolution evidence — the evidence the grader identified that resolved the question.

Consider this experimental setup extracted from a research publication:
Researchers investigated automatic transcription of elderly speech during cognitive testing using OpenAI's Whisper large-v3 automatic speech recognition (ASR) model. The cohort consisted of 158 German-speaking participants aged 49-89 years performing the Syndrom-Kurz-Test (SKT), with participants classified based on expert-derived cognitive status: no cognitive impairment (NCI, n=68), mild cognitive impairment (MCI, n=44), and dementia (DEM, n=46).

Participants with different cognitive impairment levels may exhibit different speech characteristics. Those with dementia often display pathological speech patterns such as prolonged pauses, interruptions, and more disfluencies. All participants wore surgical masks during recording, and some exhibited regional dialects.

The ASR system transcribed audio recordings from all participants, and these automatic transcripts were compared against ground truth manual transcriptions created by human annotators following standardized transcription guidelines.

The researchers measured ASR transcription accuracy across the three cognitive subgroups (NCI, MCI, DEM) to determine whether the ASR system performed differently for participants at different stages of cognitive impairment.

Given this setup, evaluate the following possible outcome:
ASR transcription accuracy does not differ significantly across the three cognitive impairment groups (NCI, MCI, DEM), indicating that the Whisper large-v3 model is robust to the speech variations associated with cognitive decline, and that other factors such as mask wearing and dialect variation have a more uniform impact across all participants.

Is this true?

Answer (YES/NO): NO